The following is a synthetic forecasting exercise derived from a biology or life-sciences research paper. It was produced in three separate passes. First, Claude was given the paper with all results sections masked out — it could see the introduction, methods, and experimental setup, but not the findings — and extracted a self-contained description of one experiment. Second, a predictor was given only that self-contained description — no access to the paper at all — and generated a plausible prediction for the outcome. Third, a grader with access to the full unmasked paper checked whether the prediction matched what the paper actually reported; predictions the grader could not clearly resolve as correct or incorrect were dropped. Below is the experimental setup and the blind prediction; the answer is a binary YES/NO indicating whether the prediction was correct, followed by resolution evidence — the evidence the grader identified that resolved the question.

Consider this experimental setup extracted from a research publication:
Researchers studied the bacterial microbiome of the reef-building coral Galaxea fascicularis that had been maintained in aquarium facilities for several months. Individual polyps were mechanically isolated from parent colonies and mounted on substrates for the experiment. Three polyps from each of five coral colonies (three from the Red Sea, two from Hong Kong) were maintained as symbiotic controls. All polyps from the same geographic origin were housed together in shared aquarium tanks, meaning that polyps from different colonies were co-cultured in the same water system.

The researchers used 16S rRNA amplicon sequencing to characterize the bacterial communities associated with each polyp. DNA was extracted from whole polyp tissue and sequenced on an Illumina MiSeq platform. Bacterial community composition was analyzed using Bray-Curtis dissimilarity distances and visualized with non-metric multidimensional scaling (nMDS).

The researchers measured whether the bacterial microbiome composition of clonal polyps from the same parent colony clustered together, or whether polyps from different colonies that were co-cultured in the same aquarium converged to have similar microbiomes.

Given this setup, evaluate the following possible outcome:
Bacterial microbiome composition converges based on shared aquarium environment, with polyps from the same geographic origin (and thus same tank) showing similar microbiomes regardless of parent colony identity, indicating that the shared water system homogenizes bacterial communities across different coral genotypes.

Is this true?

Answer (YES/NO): NO